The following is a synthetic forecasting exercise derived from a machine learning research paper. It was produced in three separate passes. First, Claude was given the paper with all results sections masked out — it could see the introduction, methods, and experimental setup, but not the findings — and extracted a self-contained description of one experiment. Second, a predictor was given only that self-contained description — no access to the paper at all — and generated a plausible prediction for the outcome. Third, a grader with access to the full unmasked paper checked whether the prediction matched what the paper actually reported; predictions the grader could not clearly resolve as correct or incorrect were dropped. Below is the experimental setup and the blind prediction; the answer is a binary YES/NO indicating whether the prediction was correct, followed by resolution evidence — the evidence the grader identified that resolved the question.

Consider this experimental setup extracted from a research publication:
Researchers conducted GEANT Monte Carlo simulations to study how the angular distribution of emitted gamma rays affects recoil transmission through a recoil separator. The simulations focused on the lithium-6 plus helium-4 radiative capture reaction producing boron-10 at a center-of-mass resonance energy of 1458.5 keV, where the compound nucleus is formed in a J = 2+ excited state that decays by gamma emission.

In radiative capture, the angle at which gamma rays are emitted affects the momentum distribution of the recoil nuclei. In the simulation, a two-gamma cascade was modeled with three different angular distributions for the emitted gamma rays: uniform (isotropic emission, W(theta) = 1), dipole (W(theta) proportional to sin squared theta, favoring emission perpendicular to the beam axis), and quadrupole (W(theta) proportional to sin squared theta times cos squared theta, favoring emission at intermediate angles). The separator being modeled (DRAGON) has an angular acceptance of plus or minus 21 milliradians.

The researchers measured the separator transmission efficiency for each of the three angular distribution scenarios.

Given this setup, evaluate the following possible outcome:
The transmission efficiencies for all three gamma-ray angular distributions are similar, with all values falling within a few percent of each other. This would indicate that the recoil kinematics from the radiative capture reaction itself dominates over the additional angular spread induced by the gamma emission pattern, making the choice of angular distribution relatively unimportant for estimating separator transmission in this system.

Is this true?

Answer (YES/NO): NO